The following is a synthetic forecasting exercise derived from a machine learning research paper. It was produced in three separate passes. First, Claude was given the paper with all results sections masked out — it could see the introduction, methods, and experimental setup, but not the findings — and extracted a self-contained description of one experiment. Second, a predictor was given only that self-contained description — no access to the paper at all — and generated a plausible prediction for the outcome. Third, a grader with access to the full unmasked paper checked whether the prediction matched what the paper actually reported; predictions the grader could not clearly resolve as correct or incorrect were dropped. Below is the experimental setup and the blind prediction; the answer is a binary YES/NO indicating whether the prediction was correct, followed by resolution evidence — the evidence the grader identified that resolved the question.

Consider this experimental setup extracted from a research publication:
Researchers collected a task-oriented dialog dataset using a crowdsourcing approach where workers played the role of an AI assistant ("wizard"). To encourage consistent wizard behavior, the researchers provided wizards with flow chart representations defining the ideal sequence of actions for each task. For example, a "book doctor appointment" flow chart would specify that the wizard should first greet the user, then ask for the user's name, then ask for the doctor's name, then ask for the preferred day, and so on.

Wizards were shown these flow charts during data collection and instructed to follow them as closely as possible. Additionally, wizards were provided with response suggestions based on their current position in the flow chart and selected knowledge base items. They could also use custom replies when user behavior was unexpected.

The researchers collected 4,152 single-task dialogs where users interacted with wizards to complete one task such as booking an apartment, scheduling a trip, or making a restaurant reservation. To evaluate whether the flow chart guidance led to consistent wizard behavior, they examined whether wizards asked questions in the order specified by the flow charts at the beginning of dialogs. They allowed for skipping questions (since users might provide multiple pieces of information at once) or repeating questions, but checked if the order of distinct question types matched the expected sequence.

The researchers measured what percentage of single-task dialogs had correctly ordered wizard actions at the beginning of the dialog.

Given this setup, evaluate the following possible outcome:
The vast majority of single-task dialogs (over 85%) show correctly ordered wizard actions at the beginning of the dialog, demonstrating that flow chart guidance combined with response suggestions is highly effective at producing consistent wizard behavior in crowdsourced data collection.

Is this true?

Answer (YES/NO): YES